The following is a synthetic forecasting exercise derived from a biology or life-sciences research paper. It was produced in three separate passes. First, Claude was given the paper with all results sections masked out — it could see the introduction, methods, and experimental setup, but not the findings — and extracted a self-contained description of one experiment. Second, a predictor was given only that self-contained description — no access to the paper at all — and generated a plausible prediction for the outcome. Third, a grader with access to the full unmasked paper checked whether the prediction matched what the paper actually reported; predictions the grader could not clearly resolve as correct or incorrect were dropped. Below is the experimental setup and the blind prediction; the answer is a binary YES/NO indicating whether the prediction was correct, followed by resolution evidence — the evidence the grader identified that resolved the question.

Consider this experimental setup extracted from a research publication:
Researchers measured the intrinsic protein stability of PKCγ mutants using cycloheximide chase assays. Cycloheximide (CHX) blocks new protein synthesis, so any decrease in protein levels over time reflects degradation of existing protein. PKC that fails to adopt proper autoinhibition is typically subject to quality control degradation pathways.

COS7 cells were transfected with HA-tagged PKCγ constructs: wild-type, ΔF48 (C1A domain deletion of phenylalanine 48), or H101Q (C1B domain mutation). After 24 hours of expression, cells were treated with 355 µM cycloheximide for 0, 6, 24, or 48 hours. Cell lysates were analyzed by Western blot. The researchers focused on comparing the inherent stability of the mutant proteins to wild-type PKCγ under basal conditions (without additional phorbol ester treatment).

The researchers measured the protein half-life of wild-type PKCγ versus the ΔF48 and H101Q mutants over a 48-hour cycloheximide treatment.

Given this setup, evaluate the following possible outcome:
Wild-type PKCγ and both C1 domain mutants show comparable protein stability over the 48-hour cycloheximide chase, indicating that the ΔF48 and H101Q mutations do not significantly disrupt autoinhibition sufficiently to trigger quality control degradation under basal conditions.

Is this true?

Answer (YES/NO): NO